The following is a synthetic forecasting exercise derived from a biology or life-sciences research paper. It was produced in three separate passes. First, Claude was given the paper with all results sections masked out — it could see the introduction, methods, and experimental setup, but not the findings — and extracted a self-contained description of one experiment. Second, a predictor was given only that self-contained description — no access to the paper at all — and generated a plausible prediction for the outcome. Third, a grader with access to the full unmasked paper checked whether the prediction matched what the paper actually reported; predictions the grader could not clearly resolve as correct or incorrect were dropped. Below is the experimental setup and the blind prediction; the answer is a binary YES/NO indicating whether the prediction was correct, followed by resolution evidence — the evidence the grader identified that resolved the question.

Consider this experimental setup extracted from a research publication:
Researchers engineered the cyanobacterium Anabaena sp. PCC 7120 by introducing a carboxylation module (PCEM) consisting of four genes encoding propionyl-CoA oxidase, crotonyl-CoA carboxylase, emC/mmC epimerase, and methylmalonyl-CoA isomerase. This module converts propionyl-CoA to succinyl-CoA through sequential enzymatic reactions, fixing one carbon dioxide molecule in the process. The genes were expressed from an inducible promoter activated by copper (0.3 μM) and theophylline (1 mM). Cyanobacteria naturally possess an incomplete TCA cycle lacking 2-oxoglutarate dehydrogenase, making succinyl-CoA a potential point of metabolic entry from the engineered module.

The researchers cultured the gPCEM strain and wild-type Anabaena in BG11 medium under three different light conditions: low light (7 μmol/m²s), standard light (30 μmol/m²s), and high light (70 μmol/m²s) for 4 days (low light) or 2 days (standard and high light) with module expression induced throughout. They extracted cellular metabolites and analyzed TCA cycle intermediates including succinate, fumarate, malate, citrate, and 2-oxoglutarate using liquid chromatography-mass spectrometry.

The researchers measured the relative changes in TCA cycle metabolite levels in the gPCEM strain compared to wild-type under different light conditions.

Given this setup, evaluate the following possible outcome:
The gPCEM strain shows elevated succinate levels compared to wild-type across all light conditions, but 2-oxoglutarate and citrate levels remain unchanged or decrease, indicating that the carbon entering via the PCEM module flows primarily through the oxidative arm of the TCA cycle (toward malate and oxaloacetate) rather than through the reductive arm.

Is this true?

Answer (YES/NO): NO